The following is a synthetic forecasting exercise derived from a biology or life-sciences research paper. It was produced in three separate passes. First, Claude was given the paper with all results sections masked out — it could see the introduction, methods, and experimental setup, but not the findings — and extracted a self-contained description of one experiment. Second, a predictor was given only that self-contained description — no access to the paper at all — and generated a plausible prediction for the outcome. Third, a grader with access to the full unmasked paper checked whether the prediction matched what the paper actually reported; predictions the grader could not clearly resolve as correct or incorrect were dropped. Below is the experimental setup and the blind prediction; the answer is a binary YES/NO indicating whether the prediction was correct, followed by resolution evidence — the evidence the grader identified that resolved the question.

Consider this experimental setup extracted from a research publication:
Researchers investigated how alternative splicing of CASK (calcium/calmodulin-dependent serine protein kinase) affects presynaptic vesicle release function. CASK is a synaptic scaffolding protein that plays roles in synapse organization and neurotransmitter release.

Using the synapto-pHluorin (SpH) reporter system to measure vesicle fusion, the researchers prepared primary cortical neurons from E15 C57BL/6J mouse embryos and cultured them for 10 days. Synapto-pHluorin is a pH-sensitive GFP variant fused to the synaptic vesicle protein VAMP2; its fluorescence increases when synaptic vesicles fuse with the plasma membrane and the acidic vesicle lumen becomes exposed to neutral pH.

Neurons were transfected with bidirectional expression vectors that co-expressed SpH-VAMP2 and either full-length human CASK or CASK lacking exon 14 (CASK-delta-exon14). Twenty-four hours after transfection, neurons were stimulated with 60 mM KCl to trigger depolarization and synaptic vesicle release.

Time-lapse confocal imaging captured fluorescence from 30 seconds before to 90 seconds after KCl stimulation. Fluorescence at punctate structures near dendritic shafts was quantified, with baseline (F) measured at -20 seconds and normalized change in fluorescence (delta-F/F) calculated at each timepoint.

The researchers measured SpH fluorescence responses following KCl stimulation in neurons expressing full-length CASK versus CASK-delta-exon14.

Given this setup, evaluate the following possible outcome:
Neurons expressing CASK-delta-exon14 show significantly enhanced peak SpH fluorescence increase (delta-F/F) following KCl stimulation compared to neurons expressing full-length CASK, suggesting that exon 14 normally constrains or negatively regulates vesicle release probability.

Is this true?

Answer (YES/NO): NO